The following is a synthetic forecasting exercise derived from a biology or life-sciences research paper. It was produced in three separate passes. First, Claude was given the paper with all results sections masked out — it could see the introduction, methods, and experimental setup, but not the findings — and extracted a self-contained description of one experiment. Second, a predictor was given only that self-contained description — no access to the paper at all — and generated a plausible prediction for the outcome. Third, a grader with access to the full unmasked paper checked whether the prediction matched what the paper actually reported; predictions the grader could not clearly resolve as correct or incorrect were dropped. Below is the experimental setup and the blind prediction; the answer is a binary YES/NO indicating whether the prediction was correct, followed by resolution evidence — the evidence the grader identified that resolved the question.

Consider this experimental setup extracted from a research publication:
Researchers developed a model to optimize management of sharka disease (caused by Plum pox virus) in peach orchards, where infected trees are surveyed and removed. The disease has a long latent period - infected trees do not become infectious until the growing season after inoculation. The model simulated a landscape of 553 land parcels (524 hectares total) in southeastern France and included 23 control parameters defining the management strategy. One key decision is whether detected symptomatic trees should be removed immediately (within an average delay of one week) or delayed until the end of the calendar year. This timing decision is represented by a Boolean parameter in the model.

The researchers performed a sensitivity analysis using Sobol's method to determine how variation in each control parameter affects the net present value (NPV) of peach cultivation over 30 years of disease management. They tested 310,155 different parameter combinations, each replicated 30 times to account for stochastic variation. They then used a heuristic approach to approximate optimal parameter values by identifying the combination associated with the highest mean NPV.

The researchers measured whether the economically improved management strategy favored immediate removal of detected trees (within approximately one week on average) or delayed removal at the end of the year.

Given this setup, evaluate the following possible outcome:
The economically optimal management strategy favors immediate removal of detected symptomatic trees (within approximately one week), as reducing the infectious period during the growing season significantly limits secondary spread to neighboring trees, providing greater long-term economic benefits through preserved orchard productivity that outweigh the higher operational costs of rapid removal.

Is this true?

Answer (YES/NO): YES